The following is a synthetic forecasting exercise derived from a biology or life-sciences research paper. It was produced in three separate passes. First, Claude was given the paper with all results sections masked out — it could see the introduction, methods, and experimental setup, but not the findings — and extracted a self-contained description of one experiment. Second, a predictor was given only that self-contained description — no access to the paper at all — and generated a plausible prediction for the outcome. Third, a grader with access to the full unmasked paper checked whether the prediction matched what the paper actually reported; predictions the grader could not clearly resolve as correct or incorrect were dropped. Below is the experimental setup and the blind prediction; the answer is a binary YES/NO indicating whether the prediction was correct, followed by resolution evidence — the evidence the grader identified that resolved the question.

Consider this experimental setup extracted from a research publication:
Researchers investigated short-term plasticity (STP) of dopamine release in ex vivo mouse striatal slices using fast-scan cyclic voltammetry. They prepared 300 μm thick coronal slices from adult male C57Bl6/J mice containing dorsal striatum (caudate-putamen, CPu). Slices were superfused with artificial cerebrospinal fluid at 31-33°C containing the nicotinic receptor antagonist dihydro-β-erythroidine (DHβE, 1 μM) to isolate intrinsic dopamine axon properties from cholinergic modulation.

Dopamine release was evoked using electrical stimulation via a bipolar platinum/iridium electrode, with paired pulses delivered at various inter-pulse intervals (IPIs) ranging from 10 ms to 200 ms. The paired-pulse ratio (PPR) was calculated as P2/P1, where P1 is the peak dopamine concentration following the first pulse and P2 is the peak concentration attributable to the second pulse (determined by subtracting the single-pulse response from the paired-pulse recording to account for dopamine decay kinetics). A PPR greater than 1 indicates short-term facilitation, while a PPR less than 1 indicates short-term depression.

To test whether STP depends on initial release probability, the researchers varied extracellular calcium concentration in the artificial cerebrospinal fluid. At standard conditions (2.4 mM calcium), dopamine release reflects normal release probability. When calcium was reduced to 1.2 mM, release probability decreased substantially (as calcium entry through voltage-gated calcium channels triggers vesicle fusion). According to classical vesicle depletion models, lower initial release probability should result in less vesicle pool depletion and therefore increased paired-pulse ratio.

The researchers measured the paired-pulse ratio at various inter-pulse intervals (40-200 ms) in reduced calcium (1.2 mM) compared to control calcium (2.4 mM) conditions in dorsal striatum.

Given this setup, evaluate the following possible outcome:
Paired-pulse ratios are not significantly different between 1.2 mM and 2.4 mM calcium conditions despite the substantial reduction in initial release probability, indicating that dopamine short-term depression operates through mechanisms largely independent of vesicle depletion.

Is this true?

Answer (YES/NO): YES